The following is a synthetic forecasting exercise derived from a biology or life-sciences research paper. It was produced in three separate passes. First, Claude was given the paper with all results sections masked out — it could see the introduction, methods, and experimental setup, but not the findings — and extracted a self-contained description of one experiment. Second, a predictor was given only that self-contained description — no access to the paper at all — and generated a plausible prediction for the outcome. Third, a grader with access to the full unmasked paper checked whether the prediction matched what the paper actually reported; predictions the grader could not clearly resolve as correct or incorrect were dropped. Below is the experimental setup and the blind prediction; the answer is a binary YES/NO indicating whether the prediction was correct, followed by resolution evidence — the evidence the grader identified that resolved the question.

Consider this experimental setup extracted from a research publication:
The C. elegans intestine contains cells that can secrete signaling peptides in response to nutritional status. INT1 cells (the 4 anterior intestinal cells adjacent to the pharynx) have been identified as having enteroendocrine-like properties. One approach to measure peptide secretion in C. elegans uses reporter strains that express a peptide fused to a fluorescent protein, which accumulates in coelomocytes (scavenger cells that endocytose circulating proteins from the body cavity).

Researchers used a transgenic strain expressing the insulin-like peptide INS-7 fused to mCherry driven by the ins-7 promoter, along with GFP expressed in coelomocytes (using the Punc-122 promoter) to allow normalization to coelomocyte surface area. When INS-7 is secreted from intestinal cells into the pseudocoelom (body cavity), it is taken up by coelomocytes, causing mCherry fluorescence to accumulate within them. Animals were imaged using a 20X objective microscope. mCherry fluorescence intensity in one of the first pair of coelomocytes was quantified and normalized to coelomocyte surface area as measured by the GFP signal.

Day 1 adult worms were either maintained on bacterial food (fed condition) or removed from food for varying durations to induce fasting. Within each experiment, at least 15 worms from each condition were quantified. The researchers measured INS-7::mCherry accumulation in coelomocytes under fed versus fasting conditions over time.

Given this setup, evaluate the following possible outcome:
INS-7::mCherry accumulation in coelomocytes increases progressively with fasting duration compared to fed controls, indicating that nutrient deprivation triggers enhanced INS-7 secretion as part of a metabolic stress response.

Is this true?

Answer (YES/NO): YES